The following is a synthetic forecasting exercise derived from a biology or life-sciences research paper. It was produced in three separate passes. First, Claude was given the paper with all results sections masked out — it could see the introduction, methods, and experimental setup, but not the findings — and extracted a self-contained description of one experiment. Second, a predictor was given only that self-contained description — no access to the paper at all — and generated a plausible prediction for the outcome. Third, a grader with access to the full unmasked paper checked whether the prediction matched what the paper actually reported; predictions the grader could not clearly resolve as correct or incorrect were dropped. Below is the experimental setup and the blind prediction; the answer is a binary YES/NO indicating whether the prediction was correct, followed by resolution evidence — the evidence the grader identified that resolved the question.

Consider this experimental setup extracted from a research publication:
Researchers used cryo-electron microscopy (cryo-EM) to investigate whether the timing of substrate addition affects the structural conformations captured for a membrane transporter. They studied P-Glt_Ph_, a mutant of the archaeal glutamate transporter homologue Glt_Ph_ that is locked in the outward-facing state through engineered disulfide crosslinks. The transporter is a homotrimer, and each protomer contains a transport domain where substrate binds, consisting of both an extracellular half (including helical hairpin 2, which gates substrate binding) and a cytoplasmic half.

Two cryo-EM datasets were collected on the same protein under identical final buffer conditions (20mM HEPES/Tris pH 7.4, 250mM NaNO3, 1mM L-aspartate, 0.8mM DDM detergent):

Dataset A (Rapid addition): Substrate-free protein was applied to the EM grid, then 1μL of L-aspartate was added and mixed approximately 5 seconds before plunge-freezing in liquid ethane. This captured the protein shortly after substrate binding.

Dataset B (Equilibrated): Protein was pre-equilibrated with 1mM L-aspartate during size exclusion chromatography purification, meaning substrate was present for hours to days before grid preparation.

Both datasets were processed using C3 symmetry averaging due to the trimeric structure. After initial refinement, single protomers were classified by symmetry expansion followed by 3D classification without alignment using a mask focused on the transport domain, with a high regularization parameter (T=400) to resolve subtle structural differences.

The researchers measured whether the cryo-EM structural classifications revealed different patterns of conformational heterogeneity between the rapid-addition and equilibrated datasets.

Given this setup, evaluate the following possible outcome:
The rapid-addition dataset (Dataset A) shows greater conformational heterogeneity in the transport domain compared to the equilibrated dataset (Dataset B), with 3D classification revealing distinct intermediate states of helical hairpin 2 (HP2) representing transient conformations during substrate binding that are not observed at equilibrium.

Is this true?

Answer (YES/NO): NO